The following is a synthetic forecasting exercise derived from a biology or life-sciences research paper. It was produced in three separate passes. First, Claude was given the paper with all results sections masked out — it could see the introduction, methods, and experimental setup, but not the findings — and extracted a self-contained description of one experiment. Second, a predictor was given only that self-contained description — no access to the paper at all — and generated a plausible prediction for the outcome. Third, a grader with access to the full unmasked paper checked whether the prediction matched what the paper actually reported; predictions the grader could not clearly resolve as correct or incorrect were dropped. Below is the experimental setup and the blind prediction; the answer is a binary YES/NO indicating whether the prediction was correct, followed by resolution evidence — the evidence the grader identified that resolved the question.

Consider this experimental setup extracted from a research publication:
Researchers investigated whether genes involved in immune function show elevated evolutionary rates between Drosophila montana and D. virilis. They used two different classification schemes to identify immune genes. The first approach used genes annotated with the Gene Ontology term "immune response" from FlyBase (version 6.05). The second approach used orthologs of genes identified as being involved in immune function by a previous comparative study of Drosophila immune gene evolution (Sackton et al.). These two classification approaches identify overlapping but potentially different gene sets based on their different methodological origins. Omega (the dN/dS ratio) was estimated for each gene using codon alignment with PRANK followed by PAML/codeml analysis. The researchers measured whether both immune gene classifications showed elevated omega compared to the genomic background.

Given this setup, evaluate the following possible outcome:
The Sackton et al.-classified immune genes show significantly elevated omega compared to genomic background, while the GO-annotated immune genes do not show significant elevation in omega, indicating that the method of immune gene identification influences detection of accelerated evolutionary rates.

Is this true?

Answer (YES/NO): NO